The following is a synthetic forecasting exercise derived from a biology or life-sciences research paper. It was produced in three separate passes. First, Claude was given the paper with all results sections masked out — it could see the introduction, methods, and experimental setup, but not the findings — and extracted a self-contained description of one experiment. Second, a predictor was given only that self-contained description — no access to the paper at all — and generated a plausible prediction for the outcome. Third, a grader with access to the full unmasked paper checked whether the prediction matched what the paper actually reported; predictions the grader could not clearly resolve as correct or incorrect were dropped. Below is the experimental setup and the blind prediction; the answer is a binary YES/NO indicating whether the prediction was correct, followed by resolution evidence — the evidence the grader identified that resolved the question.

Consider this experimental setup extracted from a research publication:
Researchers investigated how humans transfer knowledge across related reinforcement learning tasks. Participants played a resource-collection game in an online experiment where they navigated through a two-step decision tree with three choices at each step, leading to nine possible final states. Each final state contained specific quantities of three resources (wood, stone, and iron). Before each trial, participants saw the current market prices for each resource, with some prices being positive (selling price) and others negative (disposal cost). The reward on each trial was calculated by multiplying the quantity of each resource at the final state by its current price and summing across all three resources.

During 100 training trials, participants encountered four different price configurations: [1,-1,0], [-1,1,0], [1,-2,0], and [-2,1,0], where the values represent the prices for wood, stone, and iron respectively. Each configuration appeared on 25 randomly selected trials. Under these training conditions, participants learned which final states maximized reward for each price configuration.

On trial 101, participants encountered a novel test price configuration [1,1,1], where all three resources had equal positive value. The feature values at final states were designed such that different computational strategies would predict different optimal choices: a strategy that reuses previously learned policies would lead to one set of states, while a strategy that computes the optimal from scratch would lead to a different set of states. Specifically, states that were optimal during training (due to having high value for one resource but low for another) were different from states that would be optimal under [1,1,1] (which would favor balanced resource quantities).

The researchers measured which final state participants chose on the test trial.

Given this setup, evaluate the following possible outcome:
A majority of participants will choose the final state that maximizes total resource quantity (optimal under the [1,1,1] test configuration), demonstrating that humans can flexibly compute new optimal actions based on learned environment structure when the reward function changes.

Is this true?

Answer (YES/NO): NO